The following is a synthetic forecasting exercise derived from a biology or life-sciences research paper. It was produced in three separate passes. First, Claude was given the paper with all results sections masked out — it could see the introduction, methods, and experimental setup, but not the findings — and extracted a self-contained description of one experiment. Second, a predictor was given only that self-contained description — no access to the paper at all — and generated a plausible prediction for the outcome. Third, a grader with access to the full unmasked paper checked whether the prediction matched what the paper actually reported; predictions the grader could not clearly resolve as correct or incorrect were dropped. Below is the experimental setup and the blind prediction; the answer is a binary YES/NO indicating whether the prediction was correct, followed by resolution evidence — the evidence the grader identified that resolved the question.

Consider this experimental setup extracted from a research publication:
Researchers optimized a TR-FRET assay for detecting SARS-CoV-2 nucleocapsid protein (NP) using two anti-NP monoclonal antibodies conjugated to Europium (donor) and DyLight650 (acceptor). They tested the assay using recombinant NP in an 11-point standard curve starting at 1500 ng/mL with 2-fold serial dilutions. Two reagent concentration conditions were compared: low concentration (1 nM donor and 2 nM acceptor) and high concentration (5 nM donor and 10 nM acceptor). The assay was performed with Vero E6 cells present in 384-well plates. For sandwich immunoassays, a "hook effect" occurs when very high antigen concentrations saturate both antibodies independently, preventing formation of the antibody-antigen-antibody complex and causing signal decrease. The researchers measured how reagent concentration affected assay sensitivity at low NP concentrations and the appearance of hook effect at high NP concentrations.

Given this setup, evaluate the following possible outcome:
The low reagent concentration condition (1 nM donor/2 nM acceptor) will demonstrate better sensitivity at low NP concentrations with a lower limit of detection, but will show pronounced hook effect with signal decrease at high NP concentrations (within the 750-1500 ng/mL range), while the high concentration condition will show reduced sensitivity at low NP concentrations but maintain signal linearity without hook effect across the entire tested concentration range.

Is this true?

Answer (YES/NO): YES